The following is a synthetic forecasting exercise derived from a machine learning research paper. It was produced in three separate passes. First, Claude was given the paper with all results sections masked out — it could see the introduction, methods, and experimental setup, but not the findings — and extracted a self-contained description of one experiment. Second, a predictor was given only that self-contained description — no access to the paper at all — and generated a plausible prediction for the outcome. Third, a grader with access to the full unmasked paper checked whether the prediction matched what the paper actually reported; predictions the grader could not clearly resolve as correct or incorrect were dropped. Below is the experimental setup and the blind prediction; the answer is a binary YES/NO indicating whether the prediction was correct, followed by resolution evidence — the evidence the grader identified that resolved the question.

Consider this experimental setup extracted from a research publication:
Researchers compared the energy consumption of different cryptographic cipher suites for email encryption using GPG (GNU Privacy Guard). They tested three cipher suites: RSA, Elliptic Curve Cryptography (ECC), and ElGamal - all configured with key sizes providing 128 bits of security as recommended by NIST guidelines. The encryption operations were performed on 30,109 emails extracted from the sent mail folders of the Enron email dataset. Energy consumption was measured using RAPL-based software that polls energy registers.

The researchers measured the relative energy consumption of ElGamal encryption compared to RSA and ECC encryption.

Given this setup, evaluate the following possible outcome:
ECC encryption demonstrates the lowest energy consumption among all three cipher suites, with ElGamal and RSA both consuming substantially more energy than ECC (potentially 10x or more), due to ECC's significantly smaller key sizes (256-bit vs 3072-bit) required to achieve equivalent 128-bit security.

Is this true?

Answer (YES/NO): NO